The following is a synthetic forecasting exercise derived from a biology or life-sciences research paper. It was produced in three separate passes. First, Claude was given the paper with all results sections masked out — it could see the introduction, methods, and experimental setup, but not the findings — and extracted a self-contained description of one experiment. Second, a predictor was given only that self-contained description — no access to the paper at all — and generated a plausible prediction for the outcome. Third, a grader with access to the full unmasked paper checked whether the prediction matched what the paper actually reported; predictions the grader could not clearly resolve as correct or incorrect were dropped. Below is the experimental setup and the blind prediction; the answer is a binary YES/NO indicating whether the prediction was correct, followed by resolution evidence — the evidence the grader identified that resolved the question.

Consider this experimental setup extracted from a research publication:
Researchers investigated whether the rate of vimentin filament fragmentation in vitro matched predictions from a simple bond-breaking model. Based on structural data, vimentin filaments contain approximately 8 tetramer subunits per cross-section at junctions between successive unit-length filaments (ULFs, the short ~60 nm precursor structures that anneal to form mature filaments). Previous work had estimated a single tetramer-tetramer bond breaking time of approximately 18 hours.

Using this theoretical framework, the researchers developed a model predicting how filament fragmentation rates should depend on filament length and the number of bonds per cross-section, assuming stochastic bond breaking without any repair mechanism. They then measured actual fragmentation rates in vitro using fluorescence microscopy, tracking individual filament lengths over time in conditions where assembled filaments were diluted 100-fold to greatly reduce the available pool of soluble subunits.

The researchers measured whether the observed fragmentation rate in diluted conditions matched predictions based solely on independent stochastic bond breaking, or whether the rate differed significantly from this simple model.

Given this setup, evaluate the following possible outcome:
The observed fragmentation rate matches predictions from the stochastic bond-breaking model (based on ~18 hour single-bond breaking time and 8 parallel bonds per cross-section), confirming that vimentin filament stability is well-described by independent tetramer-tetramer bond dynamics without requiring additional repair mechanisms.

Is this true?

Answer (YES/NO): NO